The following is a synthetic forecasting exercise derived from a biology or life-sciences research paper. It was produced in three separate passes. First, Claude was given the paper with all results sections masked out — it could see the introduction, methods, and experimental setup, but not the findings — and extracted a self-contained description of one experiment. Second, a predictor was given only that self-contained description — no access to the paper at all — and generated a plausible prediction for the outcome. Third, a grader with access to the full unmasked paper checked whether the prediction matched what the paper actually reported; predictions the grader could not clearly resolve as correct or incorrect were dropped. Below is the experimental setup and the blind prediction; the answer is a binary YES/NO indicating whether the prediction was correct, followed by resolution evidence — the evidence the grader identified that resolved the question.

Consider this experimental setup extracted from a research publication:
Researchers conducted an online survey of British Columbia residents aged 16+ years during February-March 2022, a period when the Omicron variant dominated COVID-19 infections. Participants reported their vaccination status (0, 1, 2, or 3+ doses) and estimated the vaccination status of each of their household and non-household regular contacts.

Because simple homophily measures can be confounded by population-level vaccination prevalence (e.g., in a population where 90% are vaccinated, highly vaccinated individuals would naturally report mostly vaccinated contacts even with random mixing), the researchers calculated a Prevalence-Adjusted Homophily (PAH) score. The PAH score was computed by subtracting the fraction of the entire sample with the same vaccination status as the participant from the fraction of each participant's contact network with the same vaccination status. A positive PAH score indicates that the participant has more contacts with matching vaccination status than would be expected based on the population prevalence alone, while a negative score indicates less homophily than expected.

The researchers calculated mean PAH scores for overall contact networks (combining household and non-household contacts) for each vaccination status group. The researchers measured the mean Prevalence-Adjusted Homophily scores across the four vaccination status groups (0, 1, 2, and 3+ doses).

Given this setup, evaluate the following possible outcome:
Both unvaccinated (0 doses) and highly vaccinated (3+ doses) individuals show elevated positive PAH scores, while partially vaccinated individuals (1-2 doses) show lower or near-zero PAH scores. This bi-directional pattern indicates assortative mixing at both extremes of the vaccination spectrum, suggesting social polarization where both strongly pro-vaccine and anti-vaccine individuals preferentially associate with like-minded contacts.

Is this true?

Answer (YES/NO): NO